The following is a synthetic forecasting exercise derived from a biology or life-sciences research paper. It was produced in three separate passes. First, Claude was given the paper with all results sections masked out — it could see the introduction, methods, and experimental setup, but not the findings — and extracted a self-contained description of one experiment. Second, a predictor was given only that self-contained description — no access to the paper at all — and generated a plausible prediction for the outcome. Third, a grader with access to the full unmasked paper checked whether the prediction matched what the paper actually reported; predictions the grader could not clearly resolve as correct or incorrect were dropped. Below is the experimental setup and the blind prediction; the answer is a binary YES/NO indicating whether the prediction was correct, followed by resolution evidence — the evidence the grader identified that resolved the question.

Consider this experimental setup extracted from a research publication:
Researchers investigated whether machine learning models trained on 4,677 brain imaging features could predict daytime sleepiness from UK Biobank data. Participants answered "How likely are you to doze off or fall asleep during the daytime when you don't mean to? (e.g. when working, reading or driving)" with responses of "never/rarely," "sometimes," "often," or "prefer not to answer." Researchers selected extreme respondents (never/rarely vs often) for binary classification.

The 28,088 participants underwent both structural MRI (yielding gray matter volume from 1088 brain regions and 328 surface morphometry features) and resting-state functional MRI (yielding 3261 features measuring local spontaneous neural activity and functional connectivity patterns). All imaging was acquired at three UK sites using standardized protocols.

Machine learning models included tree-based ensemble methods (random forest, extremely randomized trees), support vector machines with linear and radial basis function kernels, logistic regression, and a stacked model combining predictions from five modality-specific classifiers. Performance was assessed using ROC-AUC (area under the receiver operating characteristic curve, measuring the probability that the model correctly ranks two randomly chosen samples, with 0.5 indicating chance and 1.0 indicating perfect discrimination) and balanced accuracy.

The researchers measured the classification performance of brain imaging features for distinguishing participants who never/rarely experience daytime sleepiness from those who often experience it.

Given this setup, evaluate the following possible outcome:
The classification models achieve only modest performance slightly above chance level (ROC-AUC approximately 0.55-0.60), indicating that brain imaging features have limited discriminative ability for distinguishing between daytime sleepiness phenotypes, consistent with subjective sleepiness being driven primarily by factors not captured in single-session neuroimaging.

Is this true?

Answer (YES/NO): YES